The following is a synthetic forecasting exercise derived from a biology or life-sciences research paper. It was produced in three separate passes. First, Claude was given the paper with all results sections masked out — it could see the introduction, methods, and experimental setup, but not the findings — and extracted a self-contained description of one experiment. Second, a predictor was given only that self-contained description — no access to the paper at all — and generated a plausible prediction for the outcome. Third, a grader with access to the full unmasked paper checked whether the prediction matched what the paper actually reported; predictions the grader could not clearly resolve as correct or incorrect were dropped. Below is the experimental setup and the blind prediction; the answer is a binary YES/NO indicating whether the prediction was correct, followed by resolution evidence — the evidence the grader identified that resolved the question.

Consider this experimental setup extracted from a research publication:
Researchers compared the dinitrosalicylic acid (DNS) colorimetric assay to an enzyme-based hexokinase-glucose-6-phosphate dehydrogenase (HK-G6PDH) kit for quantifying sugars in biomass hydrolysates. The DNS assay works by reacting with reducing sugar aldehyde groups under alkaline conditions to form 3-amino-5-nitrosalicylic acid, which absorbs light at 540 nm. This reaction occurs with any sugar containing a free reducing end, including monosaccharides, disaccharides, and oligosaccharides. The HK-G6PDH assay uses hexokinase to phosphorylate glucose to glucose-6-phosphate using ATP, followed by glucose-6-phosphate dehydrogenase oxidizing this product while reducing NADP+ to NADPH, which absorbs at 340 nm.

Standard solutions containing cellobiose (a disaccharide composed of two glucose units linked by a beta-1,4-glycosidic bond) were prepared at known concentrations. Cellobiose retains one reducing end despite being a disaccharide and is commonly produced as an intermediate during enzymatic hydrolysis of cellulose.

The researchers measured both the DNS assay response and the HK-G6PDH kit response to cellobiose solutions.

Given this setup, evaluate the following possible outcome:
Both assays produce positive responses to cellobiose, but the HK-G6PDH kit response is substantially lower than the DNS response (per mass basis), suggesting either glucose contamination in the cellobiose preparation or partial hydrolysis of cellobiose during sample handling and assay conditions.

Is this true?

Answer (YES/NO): NO